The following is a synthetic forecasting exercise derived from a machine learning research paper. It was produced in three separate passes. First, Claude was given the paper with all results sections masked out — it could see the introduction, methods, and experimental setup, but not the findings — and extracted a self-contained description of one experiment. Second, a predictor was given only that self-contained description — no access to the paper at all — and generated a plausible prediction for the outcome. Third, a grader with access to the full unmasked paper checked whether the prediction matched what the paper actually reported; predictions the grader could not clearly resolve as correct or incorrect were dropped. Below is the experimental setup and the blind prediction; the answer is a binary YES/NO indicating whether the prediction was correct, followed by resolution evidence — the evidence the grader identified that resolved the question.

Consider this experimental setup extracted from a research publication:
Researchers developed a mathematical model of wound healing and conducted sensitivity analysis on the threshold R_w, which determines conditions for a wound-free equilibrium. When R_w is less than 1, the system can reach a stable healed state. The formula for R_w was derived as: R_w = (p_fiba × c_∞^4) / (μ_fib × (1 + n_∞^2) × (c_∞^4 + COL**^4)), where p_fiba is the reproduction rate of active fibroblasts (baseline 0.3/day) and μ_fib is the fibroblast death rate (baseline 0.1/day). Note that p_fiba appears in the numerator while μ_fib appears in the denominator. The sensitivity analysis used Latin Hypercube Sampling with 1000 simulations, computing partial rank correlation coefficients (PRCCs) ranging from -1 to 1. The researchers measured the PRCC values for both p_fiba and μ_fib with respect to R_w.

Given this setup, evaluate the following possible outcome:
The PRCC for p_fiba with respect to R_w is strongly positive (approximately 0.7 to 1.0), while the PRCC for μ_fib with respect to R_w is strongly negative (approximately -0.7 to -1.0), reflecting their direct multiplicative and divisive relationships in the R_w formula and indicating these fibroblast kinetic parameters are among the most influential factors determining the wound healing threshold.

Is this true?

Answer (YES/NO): NO